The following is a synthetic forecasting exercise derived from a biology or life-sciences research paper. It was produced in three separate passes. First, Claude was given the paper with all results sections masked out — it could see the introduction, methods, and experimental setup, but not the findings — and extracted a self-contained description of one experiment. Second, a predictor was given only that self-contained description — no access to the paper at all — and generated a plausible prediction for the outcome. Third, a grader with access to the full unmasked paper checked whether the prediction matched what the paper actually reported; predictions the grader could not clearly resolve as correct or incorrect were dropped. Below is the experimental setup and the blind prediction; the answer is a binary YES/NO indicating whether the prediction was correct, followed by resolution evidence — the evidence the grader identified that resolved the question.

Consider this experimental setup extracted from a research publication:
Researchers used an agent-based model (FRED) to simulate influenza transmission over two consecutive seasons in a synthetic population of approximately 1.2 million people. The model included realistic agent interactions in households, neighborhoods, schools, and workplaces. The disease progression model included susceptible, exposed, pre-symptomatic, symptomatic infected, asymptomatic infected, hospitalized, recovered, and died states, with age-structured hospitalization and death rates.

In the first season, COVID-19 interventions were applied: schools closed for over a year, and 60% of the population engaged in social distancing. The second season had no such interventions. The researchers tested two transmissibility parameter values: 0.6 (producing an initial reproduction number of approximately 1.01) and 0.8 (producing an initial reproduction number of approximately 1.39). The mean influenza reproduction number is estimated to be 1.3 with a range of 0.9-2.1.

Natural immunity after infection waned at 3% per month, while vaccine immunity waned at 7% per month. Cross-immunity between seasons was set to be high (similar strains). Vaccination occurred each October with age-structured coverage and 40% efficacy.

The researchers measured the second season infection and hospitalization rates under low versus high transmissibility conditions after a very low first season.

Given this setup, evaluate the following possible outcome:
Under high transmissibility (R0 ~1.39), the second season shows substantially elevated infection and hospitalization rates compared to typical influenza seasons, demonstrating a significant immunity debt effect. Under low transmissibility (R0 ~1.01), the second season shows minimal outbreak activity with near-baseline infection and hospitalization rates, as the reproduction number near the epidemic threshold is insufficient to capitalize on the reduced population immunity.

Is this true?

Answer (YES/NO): NO